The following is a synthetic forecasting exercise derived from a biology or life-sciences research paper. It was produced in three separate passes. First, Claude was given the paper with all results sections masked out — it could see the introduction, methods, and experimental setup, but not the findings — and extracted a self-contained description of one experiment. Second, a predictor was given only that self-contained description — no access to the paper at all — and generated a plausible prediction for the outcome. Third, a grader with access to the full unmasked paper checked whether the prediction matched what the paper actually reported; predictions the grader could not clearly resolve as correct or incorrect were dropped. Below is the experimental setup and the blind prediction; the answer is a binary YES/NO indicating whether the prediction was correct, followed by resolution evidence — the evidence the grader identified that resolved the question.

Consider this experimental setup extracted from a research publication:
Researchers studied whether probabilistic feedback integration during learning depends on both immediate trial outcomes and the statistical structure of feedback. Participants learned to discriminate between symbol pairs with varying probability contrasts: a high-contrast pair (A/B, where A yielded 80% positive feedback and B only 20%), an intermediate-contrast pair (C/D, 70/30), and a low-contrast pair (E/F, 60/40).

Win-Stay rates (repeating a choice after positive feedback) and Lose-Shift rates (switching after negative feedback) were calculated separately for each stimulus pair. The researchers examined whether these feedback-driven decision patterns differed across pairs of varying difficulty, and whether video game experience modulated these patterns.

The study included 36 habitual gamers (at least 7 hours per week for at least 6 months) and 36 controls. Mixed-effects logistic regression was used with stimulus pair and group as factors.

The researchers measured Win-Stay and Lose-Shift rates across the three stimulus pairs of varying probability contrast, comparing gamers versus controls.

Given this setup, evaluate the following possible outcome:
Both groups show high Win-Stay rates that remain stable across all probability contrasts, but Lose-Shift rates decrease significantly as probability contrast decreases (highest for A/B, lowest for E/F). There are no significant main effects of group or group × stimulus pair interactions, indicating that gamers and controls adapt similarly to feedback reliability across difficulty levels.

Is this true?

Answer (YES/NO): NO